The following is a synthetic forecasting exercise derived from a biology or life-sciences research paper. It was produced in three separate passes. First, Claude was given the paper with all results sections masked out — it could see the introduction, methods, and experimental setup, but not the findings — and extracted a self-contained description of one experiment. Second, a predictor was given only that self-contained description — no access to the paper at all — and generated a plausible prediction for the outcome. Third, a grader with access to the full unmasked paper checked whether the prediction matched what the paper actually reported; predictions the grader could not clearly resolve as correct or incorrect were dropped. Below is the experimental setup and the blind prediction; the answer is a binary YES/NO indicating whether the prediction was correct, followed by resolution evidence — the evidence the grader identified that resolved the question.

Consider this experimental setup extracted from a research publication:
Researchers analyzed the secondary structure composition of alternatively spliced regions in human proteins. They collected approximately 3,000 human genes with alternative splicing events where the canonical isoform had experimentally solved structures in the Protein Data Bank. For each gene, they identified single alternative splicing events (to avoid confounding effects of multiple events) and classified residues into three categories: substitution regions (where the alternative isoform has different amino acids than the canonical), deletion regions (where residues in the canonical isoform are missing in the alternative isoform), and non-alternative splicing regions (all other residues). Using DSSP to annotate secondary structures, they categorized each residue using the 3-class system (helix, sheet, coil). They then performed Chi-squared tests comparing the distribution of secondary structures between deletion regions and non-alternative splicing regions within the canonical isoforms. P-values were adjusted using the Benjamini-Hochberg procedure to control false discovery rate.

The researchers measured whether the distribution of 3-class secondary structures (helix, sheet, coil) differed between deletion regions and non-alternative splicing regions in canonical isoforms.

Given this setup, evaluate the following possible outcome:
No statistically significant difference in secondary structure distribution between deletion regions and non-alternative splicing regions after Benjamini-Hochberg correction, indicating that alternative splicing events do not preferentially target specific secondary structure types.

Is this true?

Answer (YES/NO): NO